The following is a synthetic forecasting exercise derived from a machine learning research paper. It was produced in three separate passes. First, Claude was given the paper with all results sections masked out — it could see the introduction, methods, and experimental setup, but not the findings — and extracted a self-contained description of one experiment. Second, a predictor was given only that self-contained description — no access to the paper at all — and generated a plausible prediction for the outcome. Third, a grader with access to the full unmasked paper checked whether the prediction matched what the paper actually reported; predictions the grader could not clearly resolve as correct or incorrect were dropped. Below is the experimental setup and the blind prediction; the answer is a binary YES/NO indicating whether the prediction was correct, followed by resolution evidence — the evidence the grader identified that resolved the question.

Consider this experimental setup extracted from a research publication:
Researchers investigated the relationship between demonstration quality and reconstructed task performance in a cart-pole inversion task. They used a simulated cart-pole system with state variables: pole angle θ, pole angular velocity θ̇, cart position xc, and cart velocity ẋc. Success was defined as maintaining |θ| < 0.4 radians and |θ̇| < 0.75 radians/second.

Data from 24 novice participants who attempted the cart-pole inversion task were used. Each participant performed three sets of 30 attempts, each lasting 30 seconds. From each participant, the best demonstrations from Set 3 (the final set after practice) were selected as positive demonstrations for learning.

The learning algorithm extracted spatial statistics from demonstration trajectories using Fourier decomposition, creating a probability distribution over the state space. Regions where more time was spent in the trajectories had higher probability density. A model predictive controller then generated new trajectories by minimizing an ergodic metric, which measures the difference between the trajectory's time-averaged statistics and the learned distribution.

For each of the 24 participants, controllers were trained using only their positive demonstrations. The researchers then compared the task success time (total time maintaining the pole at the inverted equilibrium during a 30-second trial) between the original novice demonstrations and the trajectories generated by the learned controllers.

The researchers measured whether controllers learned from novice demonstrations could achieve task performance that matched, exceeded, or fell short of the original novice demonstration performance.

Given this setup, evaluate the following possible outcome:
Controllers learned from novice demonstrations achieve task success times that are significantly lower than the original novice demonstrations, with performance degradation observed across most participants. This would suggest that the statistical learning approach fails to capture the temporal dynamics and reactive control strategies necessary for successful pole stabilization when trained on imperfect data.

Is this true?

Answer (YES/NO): NO